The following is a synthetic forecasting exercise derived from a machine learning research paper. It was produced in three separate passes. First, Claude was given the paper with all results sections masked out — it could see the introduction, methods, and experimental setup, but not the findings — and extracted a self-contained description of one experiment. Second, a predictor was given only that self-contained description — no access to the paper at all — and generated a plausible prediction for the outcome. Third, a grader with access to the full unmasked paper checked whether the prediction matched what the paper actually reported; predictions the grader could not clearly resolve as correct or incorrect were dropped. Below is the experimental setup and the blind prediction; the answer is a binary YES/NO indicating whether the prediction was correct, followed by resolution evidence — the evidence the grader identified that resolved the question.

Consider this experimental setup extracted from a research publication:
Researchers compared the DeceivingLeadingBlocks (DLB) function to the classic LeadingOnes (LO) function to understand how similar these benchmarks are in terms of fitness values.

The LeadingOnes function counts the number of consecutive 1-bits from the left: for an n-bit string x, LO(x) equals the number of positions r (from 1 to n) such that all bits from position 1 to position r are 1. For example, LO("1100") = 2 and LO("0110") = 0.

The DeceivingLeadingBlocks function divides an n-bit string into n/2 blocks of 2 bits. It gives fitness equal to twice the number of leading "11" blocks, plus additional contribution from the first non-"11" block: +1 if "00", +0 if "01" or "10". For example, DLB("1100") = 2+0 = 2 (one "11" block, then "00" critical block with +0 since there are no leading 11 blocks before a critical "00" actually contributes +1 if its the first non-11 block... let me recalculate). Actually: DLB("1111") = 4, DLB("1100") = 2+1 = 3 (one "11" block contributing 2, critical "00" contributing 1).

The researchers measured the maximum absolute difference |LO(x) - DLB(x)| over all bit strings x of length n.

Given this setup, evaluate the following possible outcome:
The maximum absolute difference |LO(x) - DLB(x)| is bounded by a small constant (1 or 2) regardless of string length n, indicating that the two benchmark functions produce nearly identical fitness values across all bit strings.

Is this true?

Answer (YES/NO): YES